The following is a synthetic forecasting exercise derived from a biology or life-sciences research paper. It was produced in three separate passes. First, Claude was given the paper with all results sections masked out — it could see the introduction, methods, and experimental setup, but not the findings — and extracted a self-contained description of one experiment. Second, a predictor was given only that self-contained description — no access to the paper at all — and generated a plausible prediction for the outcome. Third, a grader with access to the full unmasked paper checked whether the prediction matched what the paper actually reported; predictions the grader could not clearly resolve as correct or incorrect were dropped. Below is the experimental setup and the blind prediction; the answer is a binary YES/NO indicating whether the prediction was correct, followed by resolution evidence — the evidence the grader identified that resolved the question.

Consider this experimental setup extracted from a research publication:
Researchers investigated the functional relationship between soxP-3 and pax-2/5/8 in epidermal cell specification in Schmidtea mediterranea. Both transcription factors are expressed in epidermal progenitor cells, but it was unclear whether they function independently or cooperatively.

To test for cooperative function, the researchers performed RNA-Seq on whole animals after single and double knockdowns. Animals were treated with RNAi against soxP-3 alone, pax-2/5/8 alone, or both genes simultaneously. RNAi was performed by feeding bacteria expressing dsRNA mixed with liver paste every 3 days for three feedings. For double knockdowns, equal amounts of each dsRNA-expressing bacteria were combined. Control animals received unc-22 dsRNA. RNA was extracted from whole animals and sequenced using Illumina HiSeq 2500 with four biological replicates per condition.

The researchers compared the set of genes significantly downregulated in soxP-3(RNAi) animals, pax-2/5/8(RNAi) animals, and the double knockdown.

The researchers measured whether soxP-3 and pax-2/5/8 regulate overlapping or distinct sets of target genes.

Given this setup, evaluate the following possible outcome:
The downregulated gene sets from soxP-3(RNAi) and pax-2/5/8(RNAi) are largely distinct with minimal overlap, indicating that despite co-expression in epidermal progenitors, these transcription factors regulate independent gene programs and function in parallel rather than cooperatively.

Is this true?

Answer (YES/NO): NO